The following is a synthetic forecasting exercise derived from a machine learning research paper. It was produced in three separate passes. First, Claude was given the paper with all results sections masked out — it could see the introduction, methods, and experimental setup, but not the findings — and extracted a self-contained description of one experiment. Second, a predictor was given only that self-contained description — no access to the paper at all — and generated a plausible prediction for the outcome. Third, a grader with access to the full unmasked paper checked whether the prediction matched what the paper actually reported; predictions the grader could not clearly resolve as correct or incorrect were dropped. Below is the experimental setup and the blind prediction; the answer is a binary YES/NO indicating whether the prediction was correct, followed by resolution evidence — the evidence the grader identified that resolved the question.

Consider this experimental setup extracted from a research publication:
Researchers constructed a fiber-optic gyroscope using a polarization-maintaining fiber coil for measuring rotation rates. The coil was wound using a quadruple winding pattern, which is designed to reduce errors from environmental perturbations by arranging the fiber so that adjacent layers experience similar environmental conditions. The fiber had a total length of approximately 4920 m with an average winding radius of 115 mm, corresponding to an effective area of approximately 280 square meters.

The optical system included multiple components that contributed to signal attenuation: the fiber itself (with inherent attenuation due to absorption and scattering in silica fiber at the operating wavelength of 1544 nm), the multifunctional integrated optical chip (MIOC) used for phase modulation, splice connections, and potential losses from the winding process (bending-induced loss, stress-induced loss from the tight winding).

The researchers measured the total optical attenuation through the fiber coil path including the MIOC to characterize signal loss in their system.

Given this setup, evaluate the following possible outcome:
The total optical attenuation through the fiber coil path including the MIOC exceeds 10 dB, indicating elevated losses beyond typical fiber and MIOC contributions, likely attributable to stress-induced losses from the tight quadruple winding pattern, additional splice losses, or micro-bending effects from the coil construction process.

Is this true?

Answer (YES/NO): YES